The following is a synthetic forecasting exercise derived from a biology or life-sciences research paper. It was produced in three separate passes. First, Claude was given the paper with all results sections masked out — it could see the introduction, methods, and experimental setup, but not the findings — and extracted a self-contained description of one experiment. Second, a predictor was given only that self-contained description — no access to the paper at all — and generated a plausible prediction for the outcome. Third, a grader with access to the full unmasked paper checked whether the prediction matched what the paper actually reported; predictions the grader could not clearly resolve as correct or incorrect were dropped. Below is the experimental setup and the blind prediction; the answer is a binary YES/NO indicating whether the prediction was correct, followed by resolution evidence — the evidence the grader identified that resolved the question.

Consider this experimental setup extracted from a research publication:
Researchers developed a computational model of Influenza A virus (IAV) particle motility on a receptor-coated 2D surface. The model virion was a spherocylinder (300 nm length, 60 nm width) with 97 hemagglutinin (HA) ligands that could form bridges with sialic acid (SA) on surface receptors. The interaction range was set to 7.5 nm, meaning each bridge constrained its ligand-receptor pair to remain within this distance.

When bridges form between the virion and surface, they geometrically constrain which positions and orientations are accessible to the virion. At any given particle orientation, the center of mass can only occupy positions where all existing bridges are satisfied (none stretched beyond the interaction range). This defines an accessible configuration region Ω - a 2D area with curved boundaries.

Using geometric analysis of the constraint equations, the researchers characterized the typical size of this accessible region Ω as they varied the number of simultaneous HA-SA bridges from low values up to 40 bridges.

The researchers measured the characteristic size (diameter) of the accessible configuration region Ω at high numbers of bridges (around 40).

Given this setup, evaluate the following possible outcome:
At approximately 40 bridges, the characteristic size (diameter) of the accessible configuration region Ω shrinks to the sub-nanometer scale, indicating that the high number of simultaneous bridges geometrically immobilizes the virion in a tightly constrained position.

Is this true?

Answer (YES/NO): NO